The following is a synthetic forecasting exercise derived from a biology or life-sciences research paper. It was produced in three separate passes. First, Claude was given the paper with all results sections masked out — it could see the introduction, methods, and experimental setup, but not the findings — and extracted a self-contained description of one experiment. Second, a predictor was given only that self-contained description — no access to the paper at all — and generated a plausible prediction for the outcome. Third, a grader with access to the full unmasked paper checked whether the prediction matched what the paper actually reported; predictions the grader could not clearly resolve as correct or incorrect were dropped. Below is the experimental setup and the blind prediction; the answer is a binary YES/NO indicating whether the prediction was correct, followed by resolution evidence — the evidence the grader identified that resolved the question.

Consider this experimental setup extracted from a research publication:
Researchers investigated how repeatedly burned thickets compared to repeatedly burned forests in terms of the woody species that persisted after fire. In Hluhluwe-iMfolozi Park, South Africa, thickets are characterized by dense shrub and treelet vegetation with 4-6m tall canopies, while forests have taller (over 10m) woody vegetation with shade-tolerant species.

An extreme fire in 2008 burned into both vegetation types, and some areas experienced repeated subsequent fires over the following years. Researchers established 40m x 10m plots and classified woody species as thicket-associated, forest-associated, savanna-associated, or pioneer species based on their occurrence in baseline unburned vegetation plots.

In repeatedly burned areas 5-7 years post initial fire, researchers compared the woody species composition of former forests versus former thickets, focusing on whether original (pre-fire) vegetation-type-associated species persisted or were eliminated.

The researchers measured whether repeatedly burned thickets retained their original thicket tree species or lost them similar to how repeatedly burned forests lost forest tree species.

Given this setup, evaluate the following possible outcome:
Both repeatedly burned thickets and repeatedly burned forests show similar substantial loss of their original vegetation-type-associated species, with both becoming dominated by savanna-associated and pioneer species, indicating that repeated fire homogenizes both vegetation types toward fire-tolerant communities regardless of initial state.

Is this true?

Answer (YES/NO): NO